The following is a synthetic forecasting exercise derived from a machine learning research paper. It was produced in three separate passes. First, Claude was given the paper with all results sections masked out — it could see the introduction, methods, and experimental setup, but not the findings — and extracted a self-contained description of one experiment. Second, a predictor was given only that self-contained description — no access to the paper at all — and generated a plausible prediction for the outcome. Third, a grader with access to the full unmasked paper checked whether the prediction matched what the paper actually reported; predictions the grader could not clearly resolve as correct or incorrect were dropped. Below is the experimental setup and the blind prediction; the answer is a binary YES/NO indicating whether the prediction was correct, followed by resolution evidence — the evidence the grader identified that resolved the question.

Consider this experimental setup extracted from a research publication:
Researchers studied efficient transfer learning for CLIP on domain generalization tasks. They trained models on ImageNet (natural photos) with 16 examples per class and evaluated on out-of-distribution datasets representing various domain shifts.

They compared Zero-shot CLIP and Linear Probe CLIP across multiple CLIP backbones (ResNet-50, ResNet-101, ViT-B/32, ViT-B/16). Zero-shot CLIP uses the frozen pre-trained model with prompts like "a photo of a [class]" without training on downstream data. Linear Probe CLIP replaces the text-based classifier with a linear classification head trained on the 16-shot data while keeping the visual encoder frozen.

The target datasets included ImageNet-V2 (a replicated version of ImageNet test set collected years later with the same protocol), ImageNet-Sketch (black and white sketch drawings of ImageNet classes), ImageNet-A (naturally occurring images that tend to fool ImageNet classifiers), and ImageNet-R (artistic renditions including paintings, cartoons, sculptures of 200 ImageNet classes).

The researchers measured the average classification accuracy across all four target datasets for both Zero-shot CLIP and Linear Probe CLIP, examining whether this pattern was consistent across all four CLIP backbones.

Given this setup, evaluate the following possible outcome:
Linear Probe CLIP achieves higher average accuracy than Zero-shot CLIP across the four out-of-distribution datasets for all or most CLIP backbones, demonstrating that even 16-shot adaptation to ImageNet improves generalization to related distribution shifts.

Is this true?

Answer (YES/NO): NO